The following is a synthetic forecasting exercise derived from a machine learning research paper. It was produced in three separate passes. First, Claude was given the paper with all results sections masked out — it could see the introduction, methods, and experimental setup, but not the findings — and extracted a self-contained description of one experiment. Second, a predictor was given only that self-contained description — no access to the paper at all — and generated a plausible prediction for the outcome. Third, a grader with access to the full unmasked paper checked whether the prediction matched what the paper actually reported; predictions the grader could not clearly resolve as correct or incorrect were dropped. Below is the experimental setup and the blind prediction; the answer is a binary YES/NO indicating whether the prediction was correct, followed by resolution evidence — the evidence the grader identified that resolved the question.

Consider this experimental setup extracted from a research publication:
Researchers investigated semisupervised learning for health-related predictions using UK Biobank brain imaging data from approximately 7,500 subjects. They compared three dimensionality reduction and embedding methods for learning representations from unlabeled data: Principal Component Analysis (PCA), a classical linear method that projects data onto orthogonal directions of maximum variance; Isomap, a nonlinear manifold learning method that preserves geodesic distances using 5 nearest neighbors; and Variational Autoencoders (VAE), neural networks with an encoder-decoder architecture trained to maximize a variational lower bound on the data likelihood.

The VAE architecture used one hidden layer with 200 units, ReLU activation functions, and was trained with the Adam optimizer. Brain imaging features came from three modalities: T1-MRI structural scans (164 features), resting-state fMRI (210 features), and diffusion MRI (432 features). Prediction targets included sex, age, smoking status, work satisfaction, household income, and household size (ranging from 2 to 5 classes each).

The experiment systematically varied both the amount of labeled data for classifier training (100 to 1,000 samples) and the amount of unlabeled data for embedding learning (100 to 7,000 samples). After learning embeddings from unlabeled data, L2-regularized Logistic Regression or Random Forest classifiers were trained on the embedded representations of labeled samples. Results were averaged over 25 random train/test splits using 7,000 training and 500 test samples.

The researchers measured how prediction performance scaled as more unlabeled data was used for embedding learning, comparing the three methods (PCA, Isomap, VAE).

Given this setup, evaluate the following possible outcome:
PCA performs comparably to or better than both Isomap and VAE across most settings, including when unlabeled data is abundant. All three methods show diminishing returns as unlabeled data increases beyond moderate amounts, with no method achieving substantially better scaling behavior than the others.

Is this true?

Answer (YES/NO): NO